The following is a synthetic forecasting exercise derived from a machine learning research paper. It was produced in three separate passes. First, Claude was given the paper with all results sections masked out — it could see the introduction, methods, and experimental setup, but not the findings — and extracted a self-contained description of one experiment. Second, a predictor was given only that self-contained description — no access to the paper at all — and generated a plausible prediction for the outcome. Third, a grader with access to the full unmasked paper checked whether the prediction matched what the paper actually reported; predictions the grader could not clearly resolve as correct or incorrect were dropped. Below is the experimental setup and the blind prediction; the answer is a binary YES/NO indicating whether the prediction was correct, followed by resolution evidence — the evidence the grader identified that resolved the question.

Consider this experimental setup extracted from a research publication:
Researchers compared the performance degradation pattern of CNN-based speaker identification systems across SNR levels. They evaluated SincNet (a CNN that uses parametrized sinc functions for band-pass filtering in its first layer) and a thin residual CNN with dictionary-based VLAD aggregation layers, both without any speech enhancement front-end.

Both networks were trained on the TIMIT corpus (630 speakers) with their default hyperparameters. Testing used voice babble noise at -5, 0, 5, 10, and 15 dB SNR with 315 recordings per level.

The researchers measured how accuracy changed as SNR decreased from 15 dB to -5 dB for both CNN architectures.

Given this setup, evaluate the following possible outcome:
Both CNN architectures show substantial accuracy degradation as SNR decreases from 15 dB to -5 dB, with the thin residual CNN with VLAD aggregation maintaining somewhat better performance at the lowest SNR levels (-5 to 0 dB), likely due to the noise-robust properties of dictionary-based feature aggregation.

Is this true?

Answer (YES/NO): NO